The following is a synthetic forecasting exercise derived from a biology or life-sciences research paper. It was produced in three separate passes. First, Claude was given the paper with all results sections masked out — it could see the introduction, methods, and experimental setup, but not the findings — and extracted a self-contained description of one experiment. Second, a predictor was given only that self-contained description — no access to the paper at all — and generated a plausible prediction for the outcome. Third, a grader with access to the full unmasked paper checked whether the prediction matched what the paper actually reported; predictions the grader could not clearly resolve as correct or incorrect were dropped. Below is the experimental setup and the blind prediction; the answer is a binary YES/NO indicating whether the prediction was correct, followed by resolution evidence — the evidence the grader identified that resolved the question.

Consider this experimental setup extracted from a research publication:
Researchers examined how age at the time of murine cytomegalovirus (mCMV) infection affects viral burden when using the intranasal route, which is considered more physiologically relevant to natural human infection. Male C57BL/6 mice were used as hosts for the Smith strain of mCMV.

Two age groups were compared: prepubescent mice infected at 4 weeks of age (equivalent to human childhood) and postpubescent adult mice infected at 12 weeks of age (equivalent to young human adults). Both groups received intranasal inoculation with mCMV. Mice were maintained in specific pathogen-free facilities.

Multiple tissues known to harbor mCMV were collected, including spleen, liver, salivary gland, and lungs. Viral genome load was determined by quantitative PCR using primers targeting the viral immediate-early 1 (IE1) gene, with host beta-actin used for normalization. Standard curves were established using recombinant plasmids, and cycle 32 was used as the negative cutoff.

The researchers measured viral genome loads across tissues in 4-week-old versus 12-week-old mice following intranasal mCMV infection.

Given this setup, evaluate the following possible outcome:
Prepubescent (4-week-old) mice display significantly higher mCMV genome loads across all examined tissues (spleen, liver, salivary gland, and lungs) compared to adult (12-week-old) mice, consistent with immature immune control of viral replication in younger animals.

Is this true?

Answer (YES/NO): NO